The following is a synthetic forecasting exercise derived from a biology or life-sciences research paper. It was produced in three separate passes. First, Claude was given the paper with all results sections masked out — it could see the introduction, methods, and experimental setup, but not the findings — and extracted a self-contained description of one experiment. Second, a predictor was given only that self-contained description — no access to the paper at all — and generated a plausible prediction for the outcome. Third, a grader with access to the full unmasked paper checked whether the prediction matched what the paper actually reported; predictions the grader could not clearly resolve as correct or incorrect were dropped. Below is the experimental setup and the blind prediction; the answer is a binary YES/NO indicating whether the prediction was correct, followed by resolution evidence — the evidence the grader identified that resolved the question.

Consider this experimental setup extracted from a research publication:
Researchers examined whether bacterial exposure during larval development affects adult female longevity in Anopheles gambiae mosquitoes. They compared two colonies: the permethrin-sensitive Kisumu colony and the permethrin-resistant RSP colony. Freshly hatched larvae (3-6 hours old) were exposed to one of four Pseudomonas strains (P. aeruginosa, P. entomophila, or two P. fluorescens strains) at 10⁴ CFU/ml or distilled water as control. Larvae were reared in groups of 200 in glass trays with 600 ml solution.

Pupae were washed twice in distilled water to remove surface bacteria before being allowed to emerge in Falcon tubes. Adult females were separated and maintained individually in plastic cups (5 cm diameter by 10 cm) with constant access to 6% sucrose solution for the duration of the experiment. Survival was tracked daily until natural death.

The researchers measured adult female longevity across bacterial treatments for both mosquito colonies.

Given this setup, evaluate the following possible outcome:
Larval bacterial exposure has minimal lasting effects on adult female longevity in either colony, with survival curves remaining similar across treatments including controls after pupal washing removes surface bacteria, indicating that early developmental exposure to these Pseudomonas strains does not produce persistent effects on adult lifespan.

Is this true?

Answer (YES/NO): NO